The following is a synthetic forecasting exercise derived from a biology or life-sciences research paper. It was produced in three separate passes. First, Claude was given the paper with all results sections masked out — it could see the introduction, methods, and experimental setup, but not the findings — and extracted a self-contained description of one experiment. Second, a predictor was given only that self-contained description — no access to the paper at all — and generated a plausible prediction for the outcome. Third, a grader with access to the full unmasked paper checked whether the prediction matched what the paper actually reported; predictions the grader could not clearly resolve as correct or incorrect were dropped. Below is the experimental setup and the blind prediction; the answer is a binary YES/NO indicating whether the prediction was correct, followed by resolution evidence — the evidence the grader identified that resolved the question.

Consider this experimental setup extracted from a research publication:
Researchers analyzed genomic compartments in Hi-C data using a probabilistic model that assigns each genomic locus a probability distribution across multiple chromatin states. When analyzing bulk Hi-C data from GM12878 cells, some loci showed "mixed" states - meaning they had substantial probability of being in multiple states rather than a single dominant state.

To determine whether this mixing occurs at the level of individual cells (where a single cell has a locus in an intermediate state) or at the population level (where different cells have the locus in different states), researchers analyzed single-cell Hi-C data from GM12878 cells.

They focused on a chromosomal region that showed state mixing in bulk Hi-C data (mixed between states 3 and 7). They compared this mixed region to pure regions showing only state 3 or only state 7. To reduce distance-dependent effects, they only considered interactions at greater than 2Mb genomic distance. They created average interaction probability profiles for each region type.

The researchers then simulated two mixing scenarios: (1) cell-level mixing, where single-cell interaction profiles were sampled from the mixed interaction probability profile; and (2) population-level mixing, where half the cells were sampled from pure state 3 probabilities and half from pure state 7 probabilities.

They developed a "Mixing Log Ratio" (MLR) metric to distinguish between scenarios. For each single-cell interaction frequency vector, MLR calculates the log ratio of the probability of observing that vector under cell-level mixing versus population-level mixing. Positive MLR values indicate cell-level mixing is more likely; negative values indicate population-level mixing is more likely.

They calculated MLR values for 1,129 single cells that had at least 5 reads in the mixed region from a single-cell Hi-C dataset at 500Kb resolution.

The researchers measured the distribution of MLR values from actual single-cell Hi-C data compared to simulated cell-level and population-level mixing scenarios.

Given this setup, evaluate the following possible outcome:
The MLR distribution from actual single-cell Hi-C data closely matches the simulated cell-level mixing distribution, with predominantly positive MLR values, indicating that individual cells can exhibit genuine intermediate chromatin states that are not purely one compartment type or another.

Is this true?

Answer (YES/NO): NO